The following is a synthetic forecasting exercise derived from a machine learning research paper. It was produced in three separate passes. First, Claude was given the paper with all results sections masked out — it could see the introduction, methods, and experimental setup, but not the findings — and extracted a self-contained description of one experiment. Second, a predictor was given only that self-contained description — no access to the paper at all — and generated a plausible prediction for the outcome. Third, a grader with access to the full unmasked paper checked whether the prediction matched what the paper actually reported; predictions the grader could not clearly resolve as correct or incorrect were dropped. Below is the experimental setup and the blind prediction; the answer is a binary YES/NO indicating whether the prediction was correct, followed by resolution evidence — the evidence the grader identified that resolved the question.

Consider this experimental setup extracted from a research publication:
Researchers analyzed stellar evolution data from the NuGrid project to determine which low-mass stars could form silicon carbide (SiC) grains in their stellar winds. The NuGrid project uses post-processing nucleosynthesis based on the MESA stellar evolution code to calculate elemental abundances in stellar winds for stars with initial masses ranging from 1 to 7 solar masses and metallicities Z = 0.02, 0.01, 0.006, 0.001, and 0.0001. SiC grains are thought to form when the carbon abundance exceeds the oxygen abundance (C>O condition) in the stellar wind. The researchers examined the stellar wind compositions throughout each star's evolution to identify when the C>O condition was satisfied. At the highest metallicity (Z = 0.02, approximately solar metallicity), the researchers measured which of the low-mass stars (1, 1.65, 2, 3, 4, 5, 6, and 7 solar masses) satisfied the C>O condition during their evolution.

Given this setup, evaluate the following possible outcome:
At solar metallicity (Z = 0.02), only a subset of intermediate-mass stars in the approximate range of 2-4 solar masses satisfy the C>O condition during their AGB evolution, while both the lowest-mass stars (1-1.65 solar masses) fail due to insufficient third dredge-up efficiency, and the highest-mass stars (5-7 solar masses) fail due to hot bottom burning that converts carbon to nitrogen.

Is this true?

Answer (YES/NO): YES